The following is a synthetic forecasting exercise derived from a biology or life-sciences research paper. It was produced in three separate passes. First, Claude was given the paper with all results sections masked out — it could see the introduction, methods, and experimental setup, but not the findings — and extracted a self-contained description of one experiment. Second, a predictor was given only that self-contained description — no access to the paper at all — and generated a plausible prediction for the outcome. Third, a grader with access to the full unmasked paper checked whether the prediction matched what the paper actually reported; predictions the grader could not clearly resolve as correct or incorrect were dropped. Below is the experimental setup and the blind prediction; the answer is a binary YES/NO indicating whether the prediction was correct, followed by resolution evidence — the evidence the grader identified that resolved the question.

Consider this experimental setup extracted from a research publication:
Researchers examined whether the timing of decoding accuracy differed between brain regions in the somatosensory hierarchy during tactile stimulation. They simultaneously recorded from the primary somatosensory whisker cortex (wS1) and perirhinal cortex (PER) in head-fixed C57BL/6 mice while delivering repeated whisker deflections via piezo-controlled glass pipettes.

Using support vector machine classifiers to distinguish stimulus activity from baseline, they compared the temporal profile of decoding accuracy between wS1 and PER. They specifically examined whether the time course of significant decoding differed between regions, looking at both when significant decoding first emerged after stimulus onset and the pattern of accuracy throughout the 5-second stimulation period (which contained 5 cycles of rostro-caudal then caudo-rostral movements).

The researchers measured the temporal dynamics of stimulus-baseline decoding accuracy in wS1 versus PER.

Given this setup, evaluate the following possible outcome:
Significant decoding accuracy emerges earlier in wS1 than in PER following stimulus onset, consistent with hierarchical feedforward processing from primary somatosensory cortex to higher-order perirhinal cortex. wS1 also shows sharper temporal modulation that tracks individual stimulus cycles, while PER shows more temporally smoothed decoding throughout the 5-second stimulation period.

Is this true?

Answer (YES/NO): NO